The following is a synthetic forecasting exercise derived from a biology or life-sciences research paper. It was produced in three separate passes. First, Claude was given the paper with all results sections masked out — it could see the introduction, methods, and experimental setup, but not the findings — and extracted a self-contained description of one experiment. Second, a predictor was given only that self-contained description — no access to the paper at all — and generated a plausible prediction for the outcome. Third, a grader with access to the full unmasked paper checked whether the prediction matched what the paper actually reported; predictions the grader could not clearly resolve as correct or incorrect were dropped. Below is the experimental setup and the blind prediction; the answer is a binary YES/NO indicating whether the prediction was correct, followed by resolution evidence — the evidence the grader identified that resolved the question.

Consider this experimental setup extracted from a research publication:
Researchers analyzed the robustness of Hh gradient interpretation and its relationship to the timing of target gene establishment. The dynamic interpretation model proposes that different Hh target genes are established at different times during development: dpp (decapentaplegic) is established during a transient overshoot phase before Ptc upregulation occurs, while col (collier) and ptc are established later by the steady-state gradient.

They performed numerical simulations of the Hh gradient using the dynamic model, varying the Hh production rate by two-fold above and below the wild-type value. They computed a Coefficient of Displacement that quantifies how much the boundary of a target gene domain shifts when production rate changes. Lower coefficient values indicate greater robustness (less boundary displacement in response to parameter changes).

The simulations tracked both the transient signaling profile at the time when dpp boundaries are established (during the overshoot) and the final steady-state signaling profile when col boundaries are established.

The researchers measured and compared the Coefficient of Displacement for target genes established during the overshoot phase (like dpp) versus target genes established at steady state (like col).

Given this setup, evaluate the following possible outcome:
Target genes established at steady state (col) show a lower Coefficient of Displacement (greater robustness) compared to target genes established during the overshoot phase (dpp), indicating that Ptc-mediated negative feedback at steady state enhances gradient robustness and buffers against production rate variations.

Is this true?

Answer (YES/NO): YES